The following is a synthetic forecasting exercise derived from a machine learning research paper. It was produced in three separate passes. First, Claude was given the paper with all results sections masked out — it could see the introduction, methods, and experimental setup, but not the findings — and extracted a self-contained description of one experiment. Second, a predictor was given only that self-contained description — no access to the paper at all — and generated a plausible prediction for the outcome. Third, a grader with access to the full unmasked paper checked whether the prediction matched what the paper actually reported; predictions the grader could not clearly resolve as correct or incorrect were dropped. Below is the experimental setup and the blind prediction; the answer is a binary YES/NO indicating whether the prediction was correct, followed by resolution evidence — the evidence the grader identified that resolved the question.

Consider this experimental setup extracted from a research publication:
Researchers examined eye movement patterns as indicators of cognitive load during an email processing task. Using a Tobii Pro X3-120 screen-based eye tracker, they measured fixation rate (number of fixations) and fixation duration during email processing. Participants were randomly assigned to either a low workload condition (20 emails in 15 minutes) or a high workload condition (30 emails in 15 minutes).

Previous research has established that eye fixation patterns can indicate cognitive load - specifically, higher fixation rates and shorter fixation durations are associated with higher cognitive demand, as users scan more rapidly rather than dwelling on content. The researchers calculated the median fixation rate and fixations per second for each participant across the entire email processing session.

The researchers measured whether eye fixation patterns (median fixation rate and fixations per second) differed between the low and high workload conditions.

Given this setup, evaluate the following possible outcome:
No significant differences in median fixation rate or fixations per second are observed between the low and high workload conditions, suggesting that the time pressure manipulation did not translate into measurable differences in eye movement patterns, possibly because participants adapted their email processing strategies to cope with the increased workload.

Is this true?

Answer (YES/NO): YES